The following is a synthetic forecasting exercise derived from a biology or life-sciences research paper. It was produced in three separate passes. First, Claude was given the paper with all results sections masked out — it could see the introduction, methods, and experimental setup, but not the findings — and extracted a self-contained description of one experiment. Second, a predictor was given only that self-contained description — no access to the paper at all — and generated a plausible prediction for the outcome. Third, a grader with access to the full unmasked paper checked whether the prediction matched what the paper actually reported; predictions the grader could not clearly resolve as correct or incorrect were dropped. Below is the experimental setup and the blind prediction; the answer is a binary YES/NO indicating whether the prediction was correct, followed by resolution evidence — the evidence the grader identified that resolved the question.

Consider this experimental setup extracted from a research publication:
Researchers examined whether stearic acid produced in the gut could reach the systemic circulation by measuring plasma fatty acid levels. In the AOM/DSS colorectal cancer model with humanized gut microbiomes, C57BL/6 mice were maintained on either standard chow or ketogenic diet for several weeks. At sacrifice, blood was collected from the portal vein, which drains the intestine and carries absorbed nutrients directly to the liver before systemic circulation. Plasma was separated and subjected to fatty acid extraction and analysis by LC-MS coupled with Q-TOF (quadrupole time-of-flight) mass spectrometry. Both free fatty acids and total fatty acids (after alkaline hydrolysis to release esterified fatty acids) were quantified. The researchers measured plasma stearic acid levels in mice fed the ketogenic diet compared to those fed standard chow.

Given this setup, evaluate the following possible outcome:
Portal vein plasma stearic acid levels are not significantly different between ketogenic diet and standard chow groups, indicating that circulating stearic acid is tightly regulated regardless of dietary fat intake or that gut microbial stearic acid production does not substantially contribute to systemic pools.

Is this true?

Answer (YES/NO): YES